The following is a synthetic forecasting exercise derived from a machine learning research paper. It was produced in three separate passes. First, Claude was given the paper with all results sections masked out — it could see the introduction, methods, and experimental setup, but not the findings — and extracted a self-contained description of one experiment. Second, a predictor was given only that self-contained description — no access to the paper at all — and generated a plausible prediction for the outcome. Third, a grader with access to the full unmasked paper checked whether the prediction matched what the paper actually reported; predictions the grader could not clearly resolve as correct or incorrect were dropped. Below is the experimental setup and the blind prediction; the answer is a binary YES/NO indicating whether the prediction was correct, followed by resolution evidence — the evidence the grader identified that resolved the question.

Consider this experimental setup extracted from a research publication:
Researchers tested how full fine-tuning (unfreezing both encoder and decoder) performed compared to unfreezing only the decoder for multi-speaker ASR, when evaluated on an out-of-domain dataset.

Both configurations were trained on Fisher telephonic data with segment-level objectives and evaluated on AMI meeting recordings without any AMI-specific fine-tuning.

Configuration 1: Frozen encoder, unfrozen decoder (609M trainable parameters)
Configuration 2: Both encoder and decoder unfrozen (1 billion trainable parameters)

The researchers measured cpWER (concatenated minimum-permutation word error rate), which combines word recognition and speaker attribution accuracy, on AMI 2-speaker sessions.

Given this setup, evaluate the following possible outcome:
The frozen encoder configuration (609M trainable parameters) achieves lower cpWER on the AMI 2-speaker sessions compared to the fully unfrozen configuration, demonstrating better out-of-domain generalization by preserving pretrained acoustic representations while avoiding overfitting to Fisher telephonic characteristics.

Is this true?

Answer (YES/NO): NO